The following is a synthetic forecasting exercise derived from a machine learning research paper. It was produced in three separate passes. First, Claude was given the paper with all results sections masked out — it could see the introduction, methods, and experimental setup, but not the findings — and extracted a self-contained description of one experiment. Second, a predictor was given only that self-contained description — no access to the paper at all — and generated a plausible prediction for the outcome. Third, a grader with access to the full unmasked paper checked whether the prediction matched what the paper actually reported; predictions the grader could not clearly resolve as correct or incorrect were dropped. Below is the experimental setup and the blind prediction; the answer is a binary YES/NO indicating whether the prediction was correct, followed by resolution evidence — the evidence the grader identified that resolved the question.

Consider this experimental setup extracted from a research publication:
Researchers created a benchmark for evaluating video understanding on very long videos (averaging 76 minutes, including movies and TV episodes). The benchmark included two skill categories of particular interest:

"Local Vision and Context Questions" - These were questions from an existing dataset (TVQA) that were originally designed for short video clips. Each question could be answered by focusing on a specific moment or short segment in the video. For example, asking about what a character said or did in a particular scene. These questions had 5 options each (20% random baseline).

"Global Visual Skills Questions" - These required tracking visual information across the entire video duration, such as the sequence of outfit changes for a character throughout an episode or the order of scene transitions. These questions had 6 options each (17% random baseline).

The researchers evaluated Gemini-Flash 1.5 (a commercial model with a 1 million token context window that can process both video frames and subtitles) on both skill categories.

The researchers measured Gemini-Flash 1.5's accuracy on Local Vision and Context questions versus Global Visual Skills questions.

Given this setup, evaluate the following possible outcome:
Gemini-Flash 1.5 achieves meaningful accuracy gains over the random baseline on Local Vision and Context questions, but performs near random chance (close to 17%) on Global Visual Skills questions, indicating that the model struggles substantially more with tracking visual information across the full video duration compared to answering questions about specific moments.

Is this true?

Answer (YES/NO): NO